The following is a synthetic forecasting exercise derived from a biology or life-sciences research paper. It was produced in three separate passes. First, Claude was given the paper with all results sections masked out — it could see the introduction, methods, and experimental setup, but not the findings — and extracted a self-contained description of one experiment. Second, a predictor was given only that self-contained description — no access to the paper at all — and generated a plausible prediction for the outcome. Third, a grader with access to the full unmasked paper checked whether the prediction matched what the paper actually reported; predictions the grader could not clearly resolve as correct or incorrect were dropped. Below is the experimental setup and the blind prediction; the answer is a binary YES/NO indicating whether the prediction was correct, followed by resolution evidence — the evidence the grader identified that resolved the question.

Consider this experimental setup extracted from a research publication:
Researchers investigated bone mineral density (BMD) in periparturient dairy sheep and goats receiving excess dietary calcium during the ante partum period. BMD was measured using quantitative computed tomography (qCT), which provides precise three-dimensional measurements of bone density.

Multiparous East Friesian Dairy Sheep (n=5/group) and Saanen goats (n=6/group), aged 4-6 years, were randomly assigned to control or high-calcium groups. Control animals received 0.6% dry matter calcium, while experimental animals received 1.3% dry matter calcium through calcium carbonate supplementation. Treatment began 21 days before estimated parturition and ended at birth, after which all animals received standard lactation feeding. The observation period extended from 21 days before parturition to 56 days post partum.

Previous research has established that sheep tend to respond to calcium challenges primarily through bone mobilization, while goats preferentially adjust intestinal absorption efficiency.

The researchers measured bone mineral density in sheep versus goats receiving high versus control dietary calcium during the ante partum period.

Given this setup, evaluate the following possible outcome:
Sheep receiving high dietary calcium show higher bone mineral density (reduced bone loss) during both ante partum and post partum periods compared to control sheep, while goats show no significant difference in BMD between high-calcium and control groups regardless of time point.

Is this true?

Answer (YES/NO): NO